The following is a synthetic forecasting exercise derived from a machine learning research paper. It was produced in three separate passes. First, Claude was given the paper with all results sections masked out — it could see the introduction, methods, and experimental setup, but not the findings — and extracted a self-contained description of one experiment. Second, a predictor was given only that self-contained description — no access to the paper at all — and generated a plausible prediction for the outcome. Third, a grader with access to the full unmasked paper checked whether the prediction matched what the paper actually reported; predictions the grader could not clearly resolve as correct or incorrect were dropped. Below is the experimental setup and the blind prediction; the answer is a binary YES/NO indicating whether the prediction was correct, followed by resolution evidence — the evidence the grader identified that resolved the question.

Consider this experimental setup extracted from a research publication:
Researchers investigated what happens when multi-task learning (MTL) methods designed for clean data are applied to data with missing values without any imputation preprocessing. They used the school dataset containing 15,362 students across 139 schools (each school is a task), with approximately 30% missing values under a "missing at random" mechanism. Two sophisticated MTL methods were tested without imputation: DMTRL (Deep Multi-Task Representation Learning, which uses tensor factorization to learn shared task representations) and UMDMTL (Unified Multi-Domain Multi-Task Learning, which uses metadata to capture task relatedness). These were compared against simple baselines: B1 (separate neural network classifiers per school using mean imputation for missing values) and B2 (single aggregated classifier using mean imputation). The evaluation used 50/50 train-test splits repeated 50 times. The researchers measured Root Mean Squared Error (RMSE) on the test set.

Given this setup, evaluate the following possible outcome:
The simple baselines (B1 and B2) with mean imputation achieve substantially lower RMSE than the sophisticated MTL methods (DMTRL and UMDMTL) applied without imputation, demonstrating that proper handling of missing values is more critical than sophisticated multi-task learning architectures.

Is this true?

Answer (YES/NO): YES